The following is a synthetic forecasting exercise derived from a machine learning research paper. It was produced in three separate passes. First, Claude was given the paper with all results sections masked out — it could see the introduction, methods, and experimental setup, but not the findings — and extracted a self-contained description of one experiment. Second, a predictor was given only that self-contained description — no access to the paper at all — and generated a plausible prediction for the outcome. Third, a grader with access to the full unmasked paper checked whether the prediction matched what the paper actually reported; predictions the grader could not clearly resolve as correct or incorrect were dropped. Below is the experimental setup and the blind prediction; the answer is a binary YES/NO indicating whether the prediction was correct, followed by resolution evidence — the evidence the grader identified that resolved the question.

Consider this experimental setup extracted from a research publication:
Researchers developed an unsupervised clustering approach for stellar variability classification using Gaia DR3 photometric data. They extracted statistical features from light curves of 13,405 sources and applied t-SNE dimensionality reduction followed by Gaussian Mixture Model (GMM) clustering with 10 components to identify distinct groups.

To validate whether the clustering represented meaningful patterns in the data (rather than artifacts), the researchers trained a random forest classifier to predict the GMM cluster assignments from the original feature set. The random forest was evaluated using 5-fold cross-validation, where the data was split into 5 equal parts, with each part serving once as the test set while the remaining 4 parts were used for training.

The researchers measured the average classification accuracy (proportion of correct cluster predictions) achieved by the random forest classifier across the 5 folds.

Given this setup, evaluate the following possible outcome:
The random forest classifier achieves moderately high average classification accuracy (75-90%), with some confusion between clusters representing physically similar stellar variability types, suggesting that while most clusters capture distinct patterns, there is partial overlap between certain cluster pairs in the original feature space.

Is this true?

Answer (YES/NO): YES